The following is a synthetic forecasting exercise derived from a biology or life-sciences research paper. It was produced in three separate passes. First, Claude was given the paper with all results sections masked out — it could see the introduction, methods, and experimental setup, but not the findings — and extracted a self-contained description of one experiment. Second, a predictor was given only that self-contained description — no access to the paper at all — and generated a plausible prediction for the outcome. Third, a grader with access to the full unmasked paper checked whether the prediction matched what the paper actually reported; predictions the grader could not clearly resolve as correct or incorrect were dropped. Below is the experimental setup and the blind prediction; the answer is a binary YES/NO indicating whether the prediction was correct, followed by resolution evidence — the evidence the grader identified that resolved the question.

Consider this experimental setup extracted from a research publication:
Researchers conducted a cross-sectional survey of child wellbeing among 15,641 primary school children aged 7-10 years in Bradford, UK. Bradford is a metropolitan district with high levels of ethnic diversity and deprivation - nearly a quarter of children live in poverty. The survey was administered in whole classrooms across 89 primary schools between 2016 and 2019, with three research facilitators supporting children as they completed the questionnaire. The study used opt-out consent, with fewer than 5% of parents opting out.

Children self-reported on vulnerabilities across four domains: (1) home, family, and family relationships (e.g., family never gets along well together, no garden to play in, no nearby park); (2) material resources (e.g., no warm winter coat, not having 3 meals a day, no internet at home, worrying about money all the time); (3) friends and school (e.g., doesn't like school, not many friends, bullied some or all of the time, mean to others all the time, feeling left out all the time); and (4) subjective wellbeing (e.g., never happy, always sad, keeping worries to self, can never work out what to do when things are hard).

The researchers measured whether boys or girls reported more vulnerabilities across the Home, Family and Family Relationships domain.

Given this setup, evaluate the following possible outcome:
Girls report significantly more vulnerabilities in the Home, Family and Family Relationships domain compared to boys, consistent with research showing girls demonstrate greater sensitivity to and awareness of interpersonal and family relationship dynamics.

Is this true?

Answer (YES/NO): NO